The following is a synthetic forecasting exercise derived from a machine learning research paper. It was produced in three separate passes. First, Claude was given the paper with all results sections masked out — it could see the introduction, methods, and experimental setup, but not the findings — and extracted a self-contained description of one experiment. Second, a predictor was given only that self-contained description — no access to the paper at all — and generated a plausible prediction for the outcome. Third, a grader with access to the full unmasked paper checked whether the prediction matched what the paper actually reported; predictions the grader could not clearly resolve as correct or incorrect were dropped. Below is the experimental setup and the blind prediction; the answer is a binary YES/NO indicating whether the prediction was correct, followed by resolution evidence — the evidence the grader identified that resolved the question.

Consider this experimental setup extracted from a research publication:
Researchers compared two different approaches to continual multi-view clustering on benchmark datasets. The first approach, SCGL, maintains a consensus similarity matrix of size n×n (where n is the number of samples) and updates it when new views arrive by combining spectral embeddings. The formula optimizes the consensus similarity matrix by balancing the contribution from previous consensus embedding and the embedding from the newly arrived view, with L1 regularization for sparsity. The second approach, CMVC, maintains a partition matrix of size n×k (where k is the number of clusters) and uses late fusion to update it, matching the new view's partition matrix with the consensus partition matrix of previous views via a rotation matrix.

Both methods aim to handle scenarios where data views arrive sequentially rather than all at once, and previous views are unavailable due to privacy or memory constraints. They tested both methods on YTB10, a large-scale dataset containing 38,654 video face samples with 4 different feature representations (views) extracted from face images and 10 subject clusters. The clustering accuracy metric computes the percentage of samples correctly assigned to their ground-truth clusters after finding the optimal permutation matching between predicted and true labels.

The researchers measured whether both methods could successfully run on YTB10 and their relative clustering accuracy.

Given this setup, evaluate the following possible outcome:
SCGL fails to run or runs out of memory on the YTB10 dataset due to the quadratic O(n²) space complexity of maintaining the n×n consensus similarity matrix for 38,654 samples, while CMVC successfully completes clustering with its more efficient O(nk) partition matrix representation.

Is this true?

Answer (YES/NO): YES